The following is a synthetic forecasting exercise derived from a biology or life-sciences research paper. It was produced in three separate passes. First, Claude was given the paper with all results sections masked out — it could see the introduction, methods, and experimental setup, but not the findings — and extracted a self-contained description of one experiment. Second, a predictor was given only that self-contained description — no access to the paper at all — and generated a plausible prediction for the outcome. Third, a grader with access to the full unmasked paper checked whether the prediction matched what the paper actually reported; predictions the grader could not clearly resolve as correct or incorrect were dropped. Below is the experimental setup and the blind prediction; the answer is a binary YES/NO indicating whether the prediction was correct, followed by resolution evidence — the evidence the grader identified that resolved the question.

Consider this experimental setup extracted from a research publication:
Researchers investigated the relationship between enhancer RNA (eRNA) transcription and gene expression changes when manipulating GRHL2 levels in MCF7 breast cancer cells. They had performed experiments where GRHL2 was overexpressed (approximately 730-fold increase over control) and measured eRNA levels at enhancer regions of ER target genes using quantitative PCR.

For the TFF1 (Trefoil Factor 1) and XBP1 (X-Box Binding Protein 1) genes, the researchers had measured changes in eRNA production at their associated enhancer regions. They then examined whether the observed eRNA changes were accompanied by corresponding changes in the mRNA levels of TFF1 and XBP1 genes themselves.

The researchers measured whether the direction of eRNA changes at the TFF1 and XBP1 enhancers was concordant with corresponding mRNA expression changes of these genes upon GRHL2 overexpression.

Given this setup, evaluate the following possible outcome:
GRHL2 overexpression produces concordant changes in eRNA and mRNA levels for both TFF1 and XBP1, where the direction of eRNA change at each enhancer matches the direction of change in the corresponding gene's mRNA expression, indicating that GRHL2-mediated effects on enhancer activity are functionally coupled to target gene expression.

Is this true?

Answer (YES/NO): YES